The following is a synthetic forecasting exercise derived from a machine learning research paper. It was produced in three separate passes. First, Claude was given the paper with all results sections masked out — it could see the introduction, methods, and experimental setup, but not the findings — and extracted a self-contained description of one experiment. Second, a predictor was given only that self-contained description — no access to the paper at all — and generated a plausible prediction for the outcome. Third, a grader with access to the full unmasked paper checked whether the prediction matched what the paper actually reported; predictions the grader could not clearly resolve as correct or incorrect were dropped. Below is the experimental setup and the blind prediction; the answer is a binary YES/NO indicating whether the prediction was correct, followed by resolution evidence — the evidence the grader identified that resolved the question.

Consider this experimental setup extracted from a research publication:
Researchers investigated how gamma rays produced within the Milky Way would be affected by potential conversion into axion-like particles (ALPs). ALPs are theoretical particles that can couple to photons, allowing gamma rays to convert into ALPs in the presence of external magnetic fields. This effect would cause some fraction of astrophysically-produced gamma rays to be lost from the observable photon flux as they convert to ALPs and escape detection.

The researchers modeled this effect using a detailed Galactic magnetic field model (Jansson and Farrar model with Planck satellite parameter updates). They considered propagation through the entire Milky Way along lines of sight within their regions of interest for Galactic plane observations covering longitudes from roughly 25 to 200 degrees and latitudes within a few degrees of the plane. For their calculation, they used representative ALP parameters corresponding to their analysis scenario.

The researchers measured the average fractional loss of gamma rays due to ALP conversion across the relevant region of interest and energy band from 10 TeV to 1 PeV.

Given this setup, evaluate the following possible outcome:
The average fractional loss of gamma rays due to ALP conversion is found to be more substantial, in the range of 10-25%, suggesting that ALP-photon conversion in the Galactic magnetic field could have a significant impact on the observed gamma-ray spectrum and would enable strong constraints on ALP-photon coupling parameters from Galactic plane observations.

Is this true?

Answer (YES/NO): NO